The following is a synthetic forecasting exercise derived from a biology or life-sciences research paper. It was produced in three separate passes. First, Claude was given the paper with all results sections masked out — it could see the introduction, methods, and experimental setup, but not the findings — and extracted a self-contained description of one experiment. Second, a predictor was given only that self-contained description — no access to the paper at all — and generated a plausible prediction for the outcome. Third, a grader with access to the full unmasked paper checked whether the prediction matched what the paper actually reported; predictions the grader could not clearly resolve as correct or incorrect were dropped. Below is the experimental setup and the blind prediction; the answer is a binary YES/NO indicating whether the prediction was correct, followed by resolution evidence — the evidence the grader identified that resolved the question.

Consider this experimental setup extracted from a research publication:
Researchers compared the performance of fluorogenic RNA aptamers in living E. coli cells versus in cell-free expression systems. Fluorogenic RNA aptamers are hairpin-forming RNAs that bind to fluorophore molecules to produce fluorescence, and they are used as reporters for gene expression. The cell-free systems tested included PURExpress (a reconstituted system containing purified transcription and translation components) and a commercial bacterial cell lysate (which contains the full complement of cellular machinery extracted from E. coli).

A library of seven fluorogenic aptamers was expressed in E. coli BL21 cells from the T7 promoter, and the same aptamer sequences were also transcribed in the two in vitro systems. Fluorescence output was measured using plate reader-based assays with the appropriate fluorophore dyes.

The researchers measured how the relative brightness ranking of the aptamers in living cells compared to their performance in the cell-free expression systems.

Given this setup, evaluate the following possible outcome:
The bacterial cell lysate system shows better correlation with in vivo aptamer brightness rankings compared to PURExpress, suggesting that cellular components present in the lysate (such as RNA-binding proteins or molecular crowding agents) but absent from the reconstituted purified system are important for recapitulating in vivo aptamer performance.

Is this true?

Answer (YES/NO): NO